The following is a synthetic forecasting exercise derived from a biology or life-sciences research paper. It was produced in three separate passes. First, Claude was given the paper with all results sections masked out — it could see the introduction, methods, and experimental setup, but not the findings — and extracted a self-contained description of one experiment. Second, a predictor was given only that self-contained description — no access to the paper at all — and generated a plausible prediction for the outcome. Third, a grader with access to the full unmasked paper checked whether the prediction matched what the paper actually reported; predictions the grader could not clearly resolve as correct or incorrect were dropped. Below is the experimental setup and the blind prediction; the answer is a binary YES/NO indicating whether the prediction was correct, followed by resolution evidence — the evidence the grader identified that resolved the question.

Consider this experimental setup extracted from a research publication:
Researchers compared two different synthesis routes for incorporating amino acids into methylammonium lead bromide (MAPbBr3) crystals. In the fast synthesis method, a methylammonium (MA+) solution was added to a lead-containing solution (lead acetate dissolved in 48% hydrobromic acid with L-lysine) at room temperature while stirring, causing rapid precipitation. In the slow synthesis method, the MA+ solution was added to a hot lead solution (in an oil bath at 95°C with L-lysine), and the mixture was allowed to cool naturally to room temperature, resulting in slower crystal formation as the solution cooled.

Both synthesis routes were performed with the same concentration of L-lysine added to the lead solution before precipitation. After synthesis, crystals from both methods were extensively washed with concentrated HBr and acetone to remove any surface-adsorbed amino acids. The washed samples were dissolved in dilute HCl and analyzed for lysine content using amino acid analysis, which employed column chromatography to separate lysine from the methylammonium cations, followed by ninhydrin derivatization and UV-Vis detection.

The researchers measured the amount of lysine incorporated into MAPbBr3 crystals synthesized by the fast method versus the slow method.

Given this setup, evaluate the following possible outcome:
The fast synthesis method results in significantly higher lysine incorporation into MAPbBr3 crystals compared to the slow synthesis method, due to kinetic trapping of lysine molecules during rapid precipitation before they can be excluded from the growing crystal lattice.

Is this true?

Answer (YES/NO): YES